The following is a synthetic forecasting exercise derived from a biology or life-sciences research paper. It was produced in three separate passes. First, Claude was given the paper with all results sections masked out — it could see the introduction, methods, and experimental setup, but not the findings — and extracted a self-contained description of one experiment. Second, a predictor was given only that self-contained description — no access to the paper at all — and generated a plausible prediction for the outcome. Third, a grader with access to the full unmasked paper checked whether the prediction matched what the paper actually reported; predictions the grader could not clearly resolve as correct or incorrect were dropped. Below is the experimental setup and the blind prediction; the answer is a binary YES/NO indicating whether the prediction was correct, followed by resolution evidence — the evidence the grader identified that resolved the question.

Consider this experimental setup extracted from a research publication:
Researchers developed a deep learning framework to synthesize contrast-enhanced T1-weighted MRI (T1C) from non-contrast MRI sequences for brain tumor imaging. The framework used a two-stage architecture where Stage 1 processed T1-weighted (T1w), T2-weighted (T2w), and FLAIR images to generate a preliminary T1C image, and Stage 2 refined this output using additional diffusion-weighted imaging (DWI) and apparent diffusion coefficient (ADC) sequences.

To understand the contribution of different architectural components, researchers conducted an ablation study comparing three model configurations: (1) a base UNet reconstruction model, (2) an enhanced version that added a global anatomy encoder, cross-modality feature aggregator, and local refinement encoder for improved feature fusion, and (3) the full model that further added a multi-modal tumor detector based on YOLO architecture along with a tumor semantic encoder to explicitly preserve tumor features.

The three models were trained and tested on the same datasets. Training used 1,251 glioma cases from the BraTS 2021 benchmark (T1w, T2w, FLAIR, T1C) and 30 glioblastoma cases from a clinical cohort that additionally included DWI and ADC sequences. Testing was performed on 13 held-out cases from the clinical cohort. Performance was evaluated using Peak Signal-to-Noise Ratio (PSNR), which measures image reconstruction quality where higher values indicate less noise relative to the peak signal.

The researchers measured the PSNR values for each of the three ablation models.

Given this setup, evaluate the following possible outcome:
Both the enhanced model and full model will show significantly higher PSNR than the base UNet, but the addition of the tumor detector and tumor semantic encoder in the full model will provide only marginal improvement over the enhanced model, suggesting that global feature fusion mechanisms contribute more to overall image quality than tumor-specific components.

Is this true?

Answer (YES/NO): NO